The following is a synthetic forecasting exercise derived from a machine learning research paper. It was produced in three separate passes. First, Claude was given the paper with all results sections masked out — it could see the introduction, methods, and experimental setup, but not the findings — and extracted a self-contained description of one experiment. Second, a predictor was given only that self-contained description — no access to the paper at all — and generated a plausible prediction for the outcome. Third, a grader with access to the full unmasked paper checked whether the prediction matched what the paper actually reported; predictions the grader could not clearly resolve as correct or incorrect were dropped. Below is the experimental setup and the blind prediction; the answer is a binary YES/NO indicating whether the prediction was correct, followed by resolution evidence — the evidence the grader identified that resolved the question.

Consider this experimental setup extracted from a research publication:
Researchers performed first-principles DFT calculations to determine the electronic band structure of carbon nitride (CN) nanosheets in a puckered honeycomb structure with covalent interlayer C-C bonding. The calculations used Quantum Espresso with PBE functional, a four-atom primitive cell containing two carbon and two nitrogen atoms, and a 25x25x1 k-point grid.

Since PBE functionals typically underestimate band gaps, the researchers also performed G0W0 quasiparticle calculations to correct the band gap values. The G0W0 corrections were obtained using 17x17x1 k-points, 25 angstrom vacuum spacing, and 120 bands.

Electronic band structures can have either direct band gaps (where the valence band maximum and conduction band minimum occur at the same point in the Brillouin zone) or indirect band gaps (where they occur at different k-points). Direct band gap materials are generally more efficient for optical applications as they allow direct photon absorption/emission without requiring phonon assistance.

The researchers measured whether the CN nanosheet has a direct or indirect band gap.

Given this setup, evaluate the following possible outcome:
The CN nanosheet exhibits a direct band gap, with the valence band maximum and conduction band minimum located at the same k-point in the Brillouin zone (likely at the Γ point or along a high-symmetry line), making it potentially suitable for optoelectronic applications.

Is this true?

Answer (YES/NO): NO